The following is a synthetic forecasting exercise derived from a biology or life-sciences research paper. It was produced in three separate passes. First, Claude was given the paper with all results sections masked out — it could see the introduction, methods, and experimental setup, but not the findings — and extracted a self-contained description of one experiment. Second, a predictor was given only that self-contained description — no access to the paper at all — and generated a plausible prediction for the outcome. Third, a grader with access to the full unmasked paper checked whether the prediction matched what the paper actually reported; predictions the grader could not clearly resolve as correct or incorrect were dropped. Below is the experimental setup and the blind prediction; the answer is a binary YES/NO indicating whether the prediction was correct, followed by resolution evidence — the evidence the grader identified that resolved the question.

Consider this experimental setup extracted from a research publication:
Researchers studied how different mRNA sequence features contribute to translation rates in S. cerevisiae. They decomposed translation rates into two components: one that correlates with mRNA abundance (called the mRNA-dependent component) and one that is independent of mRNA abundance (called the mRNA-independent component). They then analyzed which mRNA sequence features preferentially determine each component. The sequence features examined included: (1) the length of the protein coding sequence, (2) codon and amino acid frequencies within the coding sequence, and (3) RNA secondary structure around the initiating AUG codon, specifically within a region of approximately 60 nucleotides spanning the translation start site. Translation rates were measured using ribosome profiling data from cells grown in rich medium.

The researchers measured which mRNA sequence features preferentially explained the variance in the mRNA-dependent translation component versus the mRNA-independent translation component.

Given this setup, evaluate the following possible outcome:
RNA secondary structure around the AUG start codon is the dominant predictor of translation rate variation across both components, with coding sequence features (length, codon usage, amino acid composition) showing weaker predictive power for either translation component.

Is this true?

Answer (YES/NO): NO